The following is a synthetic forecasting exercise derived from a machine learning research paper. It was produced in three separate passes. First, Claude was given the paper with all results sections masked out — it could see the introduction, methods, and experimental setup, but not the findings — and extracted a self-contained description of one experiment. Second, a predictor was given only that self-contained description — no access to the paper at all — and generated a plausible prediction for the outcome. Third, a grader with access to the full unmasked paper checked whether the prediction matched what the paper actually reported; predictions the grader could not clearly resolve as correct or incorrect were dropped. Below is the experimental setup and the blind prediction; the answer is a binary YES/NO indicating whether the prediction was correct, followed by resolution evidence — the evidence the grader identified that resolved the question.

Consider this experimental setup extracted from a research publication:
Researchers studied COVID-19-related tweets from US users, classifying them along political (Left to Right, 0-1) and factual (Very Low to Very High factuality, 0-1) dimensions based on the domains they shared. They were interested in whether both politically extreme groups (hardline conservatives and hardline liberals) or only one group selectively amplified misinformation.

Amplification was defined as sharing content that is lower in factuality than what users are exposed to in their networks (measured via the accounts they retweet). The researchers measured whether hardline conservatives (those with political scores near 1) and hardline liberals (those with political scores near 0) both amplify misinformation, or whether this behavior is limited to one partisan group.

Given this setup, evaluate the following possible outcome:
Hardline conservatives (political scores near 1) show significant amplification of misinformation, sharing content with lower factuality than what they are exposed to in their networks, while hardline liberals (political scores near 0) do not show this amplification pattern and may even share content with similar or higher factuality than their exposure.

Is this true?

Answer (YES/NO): NO